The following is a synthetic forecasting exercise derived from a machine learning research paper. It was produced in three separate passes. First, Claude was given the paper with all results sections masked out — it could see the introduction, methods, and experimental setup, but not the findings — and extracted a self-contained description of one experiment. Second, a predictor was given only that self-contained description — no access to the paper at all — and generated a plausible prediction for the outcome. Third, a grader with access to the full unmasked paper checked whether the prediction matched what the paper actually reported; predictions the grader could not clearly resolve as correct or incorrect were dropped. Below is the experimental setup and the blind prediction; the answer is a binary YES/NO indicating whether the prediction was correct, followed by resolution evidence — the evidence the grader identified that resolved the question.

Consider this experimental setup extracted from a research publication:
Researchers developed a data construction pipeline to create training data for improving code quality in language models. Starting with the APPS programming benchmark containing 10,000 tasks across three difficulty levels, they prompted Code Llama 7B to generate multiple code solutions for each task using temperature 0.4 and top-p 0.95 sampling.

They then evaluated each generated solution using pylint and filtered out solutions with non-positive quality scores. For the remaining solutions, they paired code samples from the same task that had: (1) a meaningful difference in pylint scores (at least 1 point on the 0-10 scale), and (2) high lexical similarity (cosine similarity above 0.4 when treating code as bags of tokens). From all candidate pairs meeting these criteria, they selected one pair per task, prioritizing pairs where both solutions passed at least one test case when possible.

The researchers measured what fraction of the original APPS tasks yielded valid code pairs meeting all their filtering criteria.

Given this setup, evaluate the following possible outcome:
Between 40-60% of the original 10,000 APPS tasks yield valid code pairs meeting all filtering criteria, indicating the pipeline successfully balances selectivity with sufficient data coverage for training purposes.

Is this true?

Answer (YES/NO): YES